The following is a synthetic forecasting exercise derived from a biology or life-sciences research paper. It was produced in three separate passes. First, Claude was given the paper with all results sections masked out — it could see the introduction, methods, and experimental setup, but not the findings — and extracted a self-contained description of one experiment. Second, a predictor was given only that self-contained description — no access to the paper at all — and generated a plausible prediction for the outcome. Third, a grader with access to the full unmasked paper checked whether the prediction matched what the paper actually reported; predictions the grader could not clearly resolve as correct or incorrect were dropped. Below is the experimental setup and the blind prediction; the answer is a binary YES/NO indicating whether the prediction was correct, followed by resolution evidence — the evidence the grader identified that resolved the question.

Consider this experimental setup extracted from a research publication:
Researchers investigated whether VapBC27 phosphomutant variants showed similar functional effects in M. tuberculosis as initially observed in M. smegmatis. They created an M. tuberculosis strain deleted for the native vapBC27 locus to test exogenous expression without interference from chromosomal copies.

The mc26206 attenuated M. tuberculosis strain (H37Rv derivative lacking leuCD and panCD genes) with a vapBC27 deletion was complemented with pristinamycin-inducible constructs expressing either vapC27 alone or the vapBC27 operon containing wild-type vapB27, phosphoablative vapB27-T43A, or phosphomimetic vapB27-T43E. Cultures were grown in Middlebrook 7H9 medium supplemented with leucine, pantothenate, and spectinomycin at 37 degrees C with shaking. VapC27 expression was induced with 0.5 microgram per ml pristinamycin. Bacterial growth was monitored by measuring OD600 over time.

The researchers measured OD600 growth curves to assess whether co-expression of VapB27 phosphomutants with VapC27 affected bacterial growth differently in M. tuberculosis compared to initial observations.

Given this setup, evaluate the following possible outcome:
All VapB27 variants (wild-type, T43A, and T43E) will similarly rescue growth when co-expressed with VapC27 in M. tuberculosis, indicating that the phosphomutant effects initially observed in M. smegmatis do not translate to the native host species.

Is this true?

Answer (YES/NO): NO